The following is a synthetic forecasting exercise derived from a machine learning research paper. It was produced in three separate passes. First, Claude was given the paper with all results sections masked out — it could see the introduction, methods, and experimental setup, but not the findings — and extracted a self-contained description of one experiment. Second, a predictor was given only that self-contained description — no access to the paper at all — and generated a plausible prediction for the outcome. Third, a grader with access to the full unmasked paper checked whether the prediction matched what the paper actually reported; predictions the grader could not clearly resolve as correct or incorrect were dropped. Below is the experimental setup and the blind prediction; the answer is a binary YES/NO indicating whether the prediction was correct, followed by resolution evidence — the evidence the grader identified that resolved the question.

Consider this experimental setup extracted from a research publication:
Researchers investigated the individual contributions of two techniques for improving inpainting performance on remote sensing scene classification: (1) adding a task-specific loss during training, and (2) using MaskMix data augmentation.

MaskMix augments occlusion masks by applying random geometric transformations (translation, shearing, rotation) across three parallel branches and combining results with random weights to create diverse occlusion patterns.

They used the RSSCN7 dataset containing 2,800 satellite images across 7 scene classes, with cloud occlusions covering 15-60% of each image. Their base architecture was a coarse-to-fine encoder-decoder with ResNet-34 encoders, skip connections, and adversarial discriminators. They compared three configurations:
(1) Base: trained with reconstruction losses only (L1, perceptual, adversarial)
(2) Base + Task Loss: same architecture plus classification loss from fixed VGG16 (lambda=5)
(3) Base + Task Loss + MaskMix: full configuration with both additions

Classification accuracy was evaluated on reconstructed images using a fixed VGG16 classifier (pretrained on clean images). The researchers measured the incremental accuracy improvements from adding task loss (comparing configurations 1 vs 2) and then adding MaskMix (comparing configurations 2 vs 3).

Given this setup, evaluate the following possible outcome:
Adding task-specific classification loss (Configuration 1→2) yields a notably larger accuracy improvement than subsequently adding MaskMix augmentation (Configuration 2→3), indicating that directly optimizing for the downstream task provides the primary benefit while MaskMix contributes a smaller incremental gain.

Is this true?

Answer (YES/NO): YES